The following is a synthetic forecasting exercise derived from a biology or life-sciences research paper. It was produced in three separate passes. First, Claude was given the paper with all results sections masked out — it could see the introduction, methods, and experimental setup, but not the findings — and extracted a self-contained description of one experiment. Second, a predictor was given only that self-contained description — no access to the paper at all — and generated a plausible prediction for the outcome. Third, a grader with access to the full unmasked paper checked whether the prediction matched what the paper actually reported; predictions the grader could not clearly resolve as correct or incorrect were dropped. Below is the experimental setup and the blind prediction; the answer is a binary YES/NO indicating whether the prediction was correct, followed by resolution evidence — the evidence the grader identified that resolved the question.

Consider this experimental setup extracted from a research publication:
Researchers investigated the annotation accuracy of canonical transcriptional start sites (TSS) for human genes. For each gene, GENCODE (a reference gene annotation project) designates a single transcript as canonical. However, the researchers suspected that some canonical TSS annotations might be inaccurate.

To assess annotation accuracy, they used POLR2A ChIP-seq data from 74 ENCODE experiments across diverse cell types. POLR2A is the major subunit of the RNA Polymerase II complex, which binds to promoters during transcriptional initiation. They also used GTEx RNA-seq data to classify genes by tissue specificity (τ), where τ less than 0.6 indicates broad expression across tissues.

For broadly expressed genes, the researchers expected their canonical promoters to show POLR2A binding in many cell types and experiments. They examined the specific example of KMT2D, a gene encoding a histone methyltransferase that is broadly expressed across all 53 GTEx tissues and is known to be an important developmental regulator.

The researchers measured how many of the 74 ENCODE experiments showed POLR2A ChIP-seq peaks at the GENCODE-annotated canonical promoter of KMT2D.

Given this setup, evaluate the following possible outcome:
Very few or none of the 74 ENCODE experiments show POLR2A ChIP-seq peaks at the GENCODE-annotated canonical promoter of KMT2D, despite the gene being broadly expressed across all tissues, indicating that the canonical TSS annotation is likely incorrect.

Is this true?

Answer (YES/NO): YES